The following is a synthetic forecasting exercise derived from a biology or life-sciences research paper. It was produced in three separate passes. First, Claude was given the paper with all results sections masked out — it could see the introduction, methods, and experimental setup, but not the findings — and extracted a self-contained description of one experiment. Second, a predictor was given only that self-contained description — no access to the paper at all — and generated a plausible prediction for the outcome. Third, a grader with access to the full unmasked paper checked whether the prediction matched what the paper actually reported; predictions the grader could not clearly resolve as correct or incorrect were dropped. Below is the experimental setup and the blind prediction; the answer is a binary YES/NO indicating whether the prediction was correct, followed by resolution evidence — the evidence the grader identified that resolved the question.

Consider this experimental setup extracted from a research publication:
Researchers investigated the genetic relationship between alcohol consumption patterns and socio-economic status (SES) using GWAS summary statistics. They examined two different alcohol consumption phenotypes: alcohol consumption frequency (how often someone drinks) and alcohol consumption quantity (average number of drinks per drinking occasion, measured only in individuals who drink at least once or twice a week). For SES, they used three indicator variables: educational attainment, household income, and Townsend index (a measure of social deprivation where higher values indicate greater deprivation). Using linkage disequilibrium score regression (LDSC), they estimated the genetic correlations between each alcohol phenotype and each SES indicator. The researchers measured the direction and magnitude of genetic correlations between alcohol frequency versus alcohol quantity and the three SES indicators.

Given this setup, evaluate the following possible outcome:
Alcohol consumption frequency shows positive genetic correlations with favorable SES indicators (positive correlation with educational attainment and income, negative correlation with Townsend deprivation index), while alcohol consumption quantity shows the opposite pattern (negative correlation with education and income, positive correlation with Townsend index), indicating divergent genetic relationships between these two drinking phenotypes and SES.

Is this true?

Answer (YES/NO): YES